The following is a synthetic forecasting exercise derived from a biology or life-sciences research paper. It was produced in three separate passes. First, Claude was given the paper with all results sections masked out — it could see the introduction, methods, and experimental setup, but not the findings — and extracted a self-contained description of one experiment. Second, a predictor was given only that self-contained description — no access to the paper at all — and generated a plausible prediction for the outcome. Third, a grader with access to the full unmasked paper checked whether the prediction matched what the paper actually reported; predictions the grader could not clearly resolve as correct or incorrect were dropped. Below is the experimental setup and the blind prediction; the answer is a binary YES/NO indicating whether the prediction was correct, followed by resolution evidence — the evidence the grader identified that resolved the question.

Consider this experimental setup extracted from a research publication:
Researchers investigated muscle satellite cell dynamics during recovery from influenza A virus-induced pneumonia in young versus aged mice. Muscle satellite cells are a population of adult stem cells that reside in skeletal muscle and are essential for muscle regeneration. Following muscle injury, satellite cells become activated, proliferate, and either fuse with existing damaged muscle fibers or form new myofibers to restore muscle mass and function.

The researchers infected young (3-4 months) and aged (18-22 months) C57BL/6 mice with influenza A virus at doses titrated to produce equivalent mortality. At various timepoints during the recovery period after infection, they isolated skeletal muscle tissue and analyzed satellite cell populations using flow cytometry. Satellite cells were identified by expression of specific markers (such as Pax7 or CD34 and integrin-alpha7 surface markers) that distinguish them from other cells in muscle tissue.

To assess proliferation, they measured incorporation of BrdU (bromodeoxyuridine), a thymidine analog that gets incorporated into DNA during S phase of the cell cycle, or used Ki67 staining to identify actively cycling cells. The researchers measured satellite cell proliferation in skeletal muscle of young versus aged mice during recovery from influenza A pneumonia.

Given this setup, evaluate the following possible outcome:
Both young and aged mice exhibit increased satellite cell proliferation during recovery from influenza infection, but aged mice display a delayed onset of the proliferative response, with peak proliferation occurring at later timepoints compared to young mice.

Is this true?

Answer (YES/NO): NO